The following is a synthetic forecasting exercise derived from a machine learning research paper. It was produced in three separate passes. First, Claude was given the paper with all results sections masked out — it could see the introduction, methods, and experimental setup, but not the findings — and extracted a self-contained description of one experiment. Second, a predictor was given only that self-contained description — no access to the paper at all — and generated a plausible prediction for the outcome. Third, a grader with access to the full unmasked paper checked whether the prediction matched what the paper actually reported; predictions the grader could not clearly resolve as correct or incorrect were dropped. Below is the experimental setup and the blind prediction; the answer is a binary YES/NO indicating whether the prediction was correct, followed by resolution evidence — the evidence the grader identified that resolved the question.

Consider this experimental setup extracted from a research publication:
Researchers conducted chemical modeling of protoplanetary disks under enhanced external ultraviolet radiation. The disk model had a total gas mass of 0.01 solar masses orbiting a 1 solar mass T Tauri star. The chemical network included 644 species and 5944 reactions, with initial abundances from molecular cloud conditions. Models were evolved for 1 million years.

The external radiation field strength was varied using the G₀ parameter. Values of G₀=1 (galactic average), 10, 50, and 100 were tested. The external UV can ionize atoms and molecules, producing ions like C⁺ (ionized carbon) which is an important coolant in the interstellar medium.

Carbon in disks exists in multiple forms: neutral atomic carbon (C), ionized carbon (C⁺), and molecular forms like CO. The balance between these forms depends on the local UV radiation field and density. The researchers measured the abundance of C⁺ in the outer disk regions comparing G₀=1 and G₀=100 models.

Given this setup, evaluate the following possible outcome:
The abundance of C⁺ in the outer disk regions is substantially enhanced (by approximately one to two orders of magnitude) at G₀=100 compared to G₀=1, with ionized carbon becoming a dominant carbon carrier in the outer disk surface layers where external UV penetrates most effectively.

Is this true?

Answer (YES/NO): NO